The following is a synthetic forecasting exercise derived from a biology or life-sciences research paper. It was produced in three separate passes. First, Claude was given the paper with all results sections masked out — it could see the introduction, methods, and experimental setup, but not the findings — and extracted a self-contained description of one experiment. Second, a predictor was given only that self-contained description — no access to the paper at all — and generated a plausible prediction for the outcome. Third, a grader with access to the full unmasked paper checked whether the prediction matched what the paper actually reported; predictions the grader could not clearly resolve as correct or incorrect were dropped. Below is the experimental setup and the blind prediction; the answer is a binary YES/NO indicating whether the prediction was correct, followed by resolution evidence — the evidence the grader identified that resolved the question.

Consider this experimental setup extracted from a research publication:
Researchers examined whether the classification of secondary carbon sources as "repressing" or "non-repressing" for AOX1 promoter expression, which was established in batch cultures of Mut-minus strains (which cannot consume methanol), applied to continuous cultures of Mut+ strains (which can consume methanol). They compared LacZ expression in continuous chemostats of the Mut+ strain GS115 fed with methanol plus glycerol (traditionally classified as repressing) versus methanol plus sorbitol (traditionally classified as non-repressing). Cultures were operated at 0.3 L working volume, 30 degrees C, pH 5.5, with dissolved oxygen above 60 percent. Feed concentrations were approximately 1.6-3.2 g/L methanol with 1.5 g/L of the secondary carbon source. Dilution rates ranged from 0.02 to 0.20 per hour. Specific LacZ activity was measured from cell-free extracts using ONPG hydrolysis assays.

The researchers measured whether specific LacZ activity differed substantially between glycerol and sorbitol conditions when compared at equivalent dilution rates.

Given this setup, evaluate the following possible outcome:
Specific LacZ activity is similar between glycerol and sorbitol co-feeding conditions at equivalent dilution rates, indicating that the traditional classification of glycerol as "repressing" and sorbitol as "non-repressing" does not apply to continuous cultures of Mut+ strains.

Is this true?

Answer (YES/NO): YES